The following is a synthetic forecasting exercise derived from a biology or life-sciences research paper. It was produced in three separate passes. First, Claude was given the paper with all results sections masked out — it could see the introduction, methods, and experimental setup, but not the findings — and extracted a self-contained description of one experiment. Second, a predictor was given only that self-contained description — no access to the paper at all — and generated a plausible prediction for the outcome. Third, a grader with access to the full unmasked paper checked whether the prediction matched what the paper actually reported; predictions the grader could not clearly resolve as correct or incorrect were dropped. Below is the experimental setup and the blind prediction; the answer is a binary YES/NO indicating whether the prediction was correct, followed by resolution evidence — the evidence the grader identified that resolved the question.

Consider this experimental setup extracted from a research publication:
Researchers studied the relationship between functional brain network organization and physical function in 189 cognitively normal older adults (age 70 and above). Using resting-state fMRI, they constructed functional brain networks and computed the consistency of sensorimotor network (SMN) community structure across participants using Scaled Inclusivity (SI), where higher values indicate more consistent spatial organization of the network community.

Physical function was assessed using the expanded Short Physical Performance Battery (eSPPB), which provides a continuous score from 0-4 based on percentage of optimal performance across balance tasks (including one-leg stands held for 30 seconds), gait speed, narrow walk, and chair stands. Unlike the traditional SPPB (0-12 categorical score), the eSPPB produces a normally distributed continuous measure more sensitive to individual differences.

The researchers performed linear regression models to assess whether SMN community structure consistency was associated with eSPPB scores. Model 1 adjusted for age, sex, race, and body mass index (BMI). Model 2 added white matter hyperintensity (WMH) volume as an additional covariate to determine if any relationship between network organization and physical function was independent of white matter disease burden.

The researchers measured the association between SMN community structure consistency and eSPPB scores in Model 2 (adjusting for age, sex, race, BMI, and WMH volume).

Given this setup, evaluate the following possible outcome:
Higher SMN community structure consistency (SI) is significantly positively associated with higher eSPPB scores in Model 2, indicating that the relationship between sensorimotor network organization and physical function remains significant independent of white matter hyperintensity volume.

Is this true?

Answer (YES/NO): NO